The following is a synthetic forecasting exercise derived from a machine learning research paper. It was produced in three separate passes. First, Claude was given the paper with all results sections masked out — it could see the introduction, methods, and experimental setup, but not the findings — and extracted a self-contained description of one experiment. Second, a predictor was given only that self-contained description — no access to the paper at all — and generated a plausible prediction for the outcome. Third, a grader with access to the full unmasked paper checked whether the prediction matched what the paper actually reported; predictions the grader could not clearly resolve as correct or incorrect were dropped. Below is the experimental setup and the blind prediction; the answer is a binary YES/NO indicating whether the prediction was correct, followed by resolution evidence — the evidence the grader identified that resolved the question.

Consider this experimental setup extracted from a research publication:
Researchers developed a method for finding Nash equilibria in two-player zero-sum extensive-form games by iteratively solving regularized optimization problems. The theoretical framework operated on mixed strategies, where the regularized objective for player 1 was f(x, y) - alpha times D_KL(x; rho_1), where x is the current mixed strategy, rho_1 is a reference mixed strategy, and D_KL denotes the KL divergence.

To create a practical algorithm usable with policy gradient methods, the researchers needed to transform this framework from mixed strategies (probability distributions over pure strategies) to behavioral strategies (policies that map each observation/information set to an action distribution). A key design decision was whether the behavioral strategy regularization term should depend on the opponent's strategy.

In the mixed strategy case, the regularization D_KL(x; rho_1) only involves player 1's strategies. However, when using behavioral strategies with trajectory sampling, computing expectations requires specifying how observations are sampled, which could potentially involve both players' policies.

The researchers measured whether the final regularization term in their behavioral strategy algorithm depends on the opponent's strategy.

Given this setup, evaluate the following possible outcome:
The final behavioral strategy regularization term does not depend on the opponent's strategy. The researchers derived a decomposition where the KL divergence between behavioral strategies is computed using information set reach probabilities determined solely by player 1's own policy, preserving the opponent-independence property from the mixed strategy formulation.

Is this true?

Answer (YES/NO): NO